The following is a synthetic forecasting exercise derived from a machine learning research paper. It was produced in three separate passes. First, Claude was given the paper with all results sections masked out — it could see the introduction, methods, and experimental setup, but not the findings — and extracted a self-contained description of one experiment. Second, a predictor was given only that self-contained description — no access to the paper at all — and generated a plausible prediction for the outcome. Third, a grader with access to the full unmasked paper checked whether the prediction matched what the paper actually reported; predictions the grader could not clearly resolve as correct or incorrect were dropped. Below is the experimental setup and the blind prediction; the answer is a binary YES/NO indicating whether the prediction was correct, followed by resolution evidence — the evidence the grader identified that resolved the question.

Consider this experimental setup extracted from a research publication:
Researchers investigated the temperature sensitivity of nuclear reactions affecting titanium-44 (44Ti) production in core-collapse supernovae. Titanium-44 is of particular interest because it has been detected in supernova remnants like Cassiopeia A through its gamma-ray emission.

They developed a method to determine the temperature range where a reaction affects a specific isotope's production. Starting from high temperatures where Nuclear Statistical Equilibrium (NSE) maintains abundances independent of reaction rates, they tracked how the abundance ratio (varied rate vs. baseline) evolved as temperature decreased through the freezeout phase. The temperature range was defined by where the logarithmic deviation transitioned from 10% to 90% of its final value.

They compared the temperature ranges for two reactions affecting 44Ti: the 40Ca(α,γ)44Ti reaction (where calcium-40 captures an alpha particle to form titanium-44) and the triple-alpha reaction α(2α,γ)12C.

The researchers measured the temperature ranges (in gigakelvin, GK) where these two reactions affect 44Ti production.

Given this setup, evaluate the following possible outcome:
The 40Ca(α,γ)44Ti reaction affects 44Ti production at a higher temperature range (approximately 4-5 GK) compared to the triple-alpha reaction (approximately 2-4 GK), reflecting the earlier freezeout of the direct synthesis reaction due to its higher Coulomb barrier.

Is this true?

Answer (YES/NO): NO